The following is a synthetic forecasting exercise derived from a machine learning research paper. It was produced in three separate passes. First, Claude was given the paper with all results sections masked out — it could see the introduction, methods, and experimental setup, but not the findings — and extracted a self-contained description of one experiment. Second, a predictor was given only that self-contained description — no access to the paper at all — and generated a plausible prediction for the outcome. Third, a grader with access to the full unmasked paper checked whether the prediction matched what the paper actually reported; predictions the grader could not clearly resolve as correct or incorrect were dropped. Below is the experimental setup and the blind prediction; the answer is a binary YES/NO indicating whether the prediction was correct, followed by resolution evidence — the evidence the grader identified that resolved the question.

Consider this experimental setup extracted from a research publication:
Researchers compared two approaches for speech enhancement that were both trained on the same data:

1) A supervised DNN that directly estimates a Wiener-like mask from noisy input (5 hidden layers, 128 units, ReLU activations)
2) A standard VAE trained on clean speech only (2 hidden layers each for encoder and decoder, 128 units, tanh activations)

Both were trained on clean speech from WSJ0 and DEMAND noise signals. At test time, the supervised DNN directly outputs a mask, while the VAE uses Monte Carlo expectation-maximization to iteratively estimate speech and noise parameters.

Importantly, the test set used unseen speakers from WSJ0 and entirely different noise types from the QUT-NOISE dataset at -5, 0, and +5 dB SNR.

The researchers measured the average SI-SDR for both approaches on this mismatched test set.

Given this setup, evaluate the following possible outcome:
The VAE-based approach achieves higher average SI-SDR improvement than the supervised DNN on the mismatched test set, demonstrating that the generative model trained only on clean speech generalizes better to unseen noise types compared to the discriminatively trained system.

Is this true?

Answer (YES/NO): YES